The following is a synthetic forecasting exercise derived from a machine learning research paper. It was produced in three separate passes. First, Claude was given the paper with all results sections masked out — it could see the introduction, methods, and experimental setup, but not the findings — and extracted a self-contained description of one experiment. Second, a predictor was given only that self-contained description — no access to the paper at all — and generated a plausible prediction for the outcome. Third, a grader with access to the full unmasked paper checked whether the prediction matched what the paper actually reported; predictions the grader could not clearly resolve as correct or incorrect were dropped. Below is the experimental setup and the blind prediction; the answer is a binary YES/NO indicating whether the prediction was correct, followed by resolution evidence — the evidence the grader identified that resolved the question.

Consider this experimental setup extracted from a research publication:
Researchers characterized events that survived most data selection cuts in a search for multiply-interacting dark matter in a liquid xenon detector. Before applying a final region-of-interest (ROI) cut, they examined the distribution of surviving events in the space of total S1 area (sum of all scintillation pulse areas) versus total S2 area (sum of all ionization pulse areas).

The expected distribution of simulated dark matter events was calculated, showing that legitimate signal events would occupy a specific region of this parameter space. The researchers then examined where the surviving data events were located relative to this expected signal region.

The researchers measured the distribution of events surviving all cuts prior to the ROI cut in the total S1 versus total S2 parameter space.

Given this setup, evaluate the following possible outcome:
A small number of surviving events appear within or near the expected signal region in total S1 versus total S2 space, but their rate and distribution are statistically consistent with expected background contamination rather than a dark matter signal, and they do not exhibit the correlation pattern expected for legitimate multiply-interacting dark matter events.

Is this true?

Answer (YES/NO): NO